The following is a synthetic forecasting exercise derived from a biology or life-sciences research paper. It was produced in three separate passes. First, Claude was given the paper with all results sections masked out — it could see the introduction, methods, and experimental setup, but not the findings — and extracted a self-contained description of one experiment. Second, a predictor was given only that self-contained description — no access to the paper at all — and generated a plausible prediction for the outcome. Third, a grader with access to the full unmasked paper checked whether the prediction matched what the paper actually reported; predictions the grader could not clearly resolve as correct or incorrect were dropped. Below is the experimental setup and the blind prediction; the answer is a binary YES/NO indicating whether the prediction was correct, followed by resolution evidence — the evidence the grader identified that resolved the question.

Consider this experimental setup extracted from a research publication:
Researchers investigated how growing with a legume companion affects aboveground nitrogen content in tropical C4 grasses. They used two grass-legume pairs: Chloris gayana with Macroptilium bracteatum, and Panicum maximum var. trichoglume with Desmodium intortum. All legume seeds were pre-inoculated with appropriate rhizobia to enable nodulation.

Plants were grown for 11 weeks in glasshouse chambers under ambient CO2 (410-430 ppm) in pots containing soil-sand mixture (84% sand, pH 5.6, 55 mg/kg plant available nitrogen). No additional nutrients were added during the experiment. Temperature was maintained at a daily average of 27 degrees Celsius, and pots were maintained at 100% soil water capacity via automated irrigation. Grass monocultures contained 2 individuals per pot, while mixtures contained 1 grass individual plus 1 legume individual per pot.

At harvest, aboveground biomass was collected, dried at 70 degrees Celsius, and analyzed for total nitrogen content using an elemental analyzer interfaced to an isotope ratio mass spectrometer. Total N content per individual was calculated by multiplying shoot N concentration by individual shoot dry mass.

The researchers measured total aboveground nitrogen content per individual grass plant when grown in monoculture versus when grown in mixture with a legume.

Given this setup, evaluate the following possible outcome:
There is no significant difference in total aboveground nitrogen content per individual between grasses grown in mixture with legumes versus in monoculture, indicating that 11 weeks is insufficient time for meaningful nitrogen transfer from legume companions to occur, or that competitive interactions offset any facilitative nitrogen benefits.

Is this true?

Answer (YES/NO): NO